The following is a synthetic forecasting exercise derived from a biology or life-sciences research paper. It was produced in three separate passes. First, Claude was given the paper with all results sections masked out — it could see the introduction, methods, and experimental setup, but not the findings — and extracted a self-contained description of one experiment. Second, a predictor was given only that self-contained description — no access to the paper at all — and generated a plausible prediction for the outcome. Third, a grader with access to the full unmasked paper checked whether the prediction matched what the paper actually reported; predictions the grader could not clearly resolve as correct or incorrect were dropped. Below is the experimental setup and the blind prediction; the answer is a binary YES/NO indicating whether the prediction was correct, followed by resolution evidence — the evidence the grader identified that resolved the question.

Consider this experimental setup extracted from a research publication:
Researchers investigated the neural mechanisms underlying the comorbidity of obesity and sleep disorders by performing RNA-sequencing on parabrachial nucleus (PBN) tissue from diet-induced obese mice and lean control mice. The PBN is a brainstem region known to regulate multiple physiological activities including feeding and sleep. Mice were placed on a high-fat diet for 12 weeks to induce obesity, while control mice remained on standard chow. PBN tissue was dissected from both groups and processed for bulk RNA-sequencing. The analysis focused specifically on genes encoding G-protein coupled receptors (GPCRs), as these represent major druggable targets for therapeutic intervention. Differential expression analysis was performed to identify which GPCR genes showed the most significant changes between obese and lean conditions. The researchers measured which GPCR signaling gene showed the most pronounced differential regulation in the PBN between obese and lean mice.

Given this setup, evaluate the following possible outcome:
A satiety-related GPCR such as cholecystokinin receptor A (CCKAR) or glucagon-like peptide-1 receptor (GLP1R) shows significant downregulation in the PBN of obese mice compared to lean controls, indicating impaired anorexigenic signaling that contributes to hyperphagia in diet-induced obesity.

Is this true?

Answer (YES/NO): NO